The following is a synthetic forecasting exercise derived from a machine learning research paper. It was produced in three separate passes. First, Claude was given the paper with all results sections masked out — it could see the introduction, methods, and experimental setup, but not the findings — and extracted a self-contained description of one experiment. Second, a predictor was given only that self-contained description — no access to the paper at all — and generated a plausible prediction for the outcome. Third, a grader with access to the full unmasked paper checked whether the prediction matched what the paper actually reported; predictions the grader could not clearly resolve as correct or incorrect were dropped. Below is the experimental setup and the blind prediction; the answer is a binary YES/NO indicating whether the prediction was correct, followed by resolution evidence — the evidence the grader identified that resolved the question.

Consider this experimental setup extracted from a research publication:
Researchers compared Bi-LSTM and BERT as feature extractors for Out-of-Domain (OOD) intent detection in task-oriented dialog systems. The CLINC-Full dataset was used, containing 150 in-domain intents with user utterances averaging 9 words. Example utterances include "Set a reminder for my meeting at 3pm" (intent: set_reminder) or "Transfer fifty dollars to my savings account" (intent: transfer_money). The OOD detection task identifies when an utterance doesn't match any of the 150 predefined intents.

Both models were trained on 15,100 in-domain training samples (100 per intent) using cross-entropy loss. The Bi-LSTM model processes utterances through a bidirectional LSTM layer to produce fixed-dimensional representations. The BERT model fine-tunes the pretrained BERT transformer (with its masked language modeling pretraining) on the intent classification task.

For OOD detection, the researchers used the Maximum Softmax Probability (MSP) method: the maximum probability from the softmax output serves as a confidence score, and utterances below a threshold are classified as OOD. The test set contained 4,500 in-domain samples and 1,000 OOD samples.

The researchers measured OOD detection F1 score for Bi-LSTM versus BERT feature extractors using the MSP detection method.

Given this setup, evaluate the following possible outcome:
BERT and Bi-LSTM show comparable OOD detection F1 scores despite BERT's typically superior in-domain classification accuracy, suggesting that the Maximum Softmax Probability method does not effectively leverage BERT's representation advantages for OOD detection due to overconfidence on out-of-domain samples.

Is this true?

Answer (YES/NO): YES